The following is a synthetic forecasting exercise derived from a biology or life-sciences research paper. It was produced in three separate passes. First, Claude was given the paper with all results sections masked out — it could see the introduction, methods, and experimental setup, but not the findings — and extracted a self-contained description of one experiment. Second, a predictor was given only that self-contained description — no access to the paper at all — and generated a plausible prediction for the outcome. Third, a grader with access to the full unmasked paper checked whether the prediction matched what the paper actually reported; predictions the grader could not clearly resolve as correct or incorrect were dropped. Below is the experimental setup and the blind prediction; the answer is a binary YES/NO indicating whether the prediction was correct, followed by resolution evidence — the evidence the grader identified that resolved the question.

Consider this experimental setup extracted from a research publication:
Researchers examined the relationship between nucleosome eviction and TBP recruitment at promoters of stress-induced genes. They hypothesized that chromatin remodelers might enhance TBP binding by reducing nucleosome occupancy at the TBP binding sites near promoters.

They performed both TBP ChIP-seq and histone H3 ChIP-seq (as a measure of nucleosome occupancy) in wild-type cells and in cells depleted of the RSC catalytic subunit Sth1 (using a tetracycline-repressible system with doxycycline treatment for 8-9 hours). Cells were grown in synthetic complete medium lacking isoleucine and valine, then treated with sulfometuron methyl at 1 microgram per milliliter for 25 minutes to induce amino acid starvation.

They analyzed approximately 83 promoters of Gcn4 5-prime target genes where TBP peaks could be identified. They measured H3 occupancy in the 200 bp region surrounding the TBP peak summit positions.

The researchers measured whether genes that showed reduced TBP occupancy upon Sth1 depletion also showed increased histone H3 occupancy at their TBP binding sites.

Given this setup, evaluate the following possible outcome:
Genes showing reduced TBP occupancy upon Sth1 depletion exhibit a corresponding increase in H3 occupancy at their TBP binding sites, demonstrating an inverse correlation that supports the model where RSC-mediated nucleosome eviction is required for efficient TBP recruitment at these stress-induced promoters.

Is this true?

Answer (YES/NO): YES